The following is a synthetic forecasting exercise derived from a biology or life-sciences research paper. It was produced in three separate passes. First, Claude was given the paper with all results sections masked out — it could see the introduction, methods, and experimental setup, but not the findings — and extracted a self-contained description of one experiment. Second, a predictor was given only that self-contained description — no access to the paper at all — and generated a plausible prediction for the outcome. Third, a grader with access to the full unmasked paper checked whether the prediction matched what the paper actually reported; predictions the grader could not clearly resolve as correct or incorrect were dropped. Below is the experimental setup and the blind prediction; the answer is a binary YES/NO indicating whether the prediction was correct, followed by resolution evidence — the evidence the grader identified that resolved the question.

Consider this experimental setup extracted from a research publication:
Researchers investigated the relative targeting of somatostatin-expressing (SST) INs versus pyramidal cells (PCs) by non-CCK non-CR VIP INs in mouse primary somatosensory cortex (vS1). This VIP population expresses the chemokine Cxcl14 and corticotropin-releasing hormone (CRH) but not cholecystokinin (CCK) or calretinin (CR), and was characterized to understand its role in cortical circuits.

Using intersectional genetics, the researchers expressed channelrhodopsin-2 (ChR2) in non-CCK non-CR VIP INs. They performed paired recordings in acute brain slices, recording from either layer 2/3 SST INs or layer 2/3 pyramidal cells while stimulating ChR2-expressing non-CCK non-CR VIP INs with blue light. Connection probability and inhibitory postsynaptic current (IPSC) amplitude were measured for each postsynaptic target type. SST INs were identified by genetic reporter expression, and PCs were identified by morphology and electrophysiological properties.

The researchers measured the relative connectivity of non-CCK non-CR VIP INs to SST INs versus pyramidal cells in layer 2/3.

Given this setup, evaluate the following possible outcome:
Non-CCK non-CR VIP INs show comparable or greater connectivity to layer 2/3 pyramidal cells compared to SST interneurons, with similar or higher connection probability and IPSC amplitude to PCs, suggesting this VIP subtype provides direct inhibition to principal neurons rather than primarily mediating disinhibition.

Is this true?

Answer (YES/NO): NO